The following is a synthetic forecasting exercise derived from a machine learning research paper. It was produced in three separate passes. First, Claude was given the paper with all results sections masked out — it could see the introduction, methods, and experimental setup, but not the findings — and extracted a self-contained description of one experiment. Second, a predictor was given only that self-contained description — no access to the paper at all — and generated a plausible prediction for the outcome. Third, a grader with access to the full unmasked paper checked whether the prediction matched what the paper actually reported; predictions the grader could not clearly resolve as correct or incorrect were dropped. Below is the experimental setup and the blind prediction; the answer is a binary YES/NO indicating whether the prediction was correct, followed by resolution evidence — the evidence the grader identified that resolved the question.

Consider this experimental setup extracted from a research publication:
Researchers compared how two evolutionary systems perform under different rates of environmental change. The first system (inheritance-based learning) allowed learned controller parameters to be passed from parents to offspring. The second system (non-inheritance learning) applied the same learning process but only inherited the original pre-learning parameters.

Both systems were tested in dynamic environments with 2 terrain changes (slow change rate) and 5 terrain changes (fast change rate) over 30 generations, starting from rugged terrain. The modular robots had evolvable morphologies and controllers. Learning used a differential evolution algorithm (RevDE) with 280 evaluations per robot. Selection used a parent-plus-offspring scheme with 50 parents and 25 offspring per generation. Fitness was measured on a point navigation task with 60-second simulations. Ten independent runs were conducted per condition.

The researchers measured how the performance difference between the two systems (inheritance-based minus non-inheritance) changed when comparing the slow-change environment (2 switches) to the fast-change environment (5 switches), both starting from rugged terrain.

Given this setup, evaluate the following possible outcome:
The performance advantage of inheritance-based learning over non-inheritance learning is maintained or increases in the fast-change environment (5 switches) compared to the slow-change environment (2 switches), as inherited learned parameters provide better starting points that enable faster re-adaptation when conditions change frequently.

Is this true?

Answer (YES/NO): YES